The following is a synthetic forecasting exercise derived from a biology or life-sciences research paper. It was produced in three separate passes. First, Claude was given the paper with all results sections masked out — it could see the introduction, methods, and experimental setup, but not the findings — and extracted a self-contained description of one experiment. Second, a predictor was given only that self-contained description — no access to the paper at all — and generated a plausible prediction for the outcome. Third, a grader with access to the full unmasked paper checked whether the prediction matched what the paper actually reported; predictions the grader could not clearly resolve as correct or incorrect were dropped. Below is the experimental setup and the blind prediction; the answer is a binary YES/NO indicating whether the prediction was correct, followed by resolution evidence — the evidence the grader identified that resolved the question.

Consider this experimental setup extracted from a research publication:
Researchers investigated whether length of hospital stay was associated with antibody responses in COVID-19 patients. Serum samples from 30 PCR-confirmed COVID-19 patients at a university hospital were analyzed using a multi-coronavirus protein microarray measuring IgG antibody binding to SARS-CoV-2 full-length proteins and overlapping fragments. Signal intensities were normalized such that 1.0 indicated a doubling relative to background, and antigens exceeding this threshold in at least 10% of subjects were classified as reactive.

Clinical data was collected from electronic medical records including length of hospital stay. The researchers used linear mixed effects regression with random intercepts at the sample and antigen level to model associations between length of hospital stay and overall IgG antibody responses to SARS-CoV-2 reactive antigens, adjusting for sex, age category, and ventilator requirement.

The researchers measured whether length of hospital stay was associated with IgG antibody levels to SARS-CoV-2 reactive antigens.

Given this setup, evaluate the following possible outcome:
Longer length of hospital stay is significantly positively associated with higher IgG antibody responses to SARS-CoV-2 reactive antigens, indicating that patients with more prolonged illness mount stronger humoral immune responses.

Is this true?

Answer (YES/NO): YES